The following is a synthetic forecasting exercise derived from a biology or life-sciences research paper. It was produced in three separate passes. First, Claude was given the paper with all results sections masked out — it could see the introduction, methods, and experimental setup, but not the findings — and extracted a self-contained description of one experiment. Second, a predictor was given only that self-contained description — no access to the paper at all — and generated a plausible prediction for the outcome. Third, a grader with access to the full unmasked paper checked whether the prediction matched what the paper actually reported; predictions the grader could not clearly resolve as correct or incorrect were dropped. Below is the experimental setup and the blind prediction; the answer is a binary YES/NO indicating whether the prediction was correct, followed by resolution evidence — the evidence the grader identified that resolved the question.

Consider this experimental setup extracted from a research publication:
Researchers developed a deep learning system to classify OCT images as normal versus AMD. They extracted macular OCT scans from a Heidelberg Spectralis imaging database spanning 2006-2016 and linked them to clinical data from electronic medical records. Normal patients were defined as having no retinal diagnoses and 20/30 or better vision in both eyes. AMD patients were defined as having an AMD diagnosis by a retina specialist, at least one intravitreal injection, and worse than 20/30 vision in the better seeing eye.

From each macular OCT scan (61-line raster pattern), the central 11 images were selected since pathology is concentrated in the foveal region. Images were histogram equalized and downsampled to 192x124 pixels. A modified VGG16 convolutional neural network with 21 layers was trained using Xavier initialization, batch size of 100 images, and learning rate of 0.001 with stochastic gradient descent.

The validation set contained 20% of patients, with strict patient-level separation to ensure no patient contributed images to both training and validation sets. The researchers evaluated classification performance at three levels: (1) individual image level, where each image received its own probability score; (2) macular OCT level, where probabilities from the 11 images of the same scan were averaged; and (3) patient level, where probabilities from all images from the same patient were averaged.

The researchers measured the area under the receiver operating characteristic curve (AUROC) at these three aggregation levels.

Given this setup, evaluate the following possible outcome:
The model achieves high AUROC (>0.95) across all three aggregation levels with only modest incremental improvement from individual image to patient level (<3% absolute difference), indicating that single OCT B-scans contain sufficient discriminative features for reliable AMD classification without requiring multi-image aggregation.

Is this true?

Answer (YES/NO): NO